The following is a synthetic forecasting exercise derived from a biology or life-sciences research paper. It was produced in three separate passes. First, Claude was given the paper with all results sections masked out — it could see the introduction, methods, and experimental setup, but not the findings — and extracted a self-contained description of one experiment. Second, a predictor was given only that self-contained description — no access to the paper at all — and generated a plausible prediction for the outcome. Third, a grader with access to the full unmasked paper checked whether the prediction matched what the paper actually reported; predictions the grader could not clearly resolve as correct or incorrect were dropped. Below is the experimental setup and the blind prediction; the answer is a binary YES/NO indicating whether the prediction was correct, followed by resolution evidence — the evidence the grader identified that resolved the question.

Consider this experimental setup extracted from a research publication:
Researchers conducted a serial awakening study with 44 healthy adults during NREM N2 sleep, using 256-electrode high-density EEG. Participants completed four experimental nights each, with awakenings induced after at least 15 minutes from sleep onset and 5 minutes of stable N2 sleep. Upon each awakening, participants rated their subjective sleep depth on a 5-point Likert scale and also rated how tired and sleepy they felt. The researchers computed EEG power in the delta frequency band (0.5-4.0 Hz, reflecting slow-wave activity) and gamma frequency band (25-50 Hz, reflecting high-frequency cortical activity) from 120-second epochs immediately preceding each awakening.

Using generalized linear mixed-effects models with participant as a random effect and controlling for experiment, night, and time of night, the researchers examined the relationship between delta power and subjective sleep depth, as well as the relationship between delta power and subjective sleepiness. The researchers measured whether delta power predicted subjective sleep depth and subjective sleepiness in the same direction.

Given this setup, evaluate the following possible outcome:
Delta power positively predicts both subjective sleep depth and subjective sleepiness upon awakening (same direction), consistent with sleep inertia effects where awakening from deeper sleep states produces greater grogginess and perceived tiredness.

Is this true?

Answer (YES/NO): NO